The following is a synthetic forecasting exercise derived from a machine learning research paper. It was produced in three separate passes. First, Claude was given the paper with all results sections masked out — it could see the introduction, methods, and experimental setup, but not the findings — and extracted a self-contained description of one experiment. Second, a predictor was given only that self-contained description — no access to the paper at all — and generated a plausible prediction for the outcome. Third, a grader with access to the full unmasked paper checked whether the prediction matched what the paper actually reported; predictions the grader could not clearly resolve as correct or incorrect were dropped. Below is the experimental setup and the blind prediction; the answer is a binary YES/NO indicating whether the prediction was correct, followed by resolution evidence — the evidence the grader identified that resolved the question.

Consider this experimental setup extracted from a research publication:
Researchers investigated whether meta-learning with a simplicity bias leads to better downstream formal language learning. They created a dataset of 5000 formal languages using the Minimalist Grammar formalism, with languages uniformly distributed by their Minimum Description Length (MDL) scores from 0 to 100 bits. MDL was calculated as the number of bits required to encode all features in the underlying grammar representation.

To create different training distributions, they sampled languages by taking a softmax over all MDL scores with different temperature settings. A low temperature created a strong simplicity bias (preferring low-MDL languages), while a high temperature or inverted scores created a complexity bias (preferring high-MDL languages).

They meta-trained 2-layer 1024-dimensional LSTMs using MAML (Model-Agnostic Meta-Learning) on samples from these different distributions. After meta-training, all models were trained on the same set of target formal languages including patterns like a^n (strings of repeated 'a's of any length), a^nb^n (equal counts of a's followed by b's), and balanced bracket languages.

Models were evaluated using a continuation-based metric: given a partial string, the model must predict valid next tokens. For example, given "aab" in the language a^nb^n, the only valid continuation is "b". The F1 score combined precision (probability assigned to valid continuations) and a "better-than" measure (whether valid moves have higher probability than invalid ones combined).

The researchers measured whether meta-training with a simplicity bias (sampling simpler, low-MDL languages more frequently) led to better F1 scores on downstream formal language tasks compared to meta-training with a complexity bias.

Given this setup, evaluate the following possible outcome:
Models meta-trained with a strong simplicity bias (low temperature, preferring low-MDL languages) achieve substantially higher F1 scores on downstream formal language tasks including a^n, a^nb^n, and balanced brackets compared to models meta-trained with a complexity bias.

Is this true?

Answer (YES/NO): NO